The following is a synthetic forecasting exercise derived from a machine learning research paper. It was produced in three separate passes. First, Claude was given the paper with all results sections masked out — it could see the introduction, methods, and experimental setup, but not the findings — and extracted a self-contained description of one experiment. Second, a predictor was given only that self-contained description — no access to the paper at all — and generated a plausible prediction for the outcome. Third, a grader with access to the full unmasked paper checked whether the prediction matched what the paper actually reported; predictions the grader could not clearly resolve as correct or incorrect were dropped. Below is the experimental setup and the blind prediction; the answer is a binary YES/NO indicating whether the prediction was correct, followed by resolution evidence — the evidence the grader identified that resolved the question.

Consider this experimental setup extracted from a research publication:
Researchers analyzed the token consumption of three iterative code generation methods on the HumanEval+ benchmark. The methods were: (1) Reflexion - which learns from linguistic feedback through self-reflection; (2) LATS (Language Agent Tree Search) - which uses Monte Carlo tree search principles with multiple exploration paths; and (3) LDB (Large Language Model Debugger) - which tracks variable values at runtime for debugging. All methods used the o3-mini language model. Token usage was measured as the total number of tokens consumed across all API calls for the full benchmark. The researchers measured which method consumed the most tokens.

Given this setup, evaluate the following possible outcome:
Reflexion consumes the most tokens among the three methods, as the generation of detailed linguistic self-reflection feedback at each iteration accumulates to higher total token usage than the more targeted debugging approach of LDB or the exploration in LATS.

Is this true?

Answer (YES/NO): NO